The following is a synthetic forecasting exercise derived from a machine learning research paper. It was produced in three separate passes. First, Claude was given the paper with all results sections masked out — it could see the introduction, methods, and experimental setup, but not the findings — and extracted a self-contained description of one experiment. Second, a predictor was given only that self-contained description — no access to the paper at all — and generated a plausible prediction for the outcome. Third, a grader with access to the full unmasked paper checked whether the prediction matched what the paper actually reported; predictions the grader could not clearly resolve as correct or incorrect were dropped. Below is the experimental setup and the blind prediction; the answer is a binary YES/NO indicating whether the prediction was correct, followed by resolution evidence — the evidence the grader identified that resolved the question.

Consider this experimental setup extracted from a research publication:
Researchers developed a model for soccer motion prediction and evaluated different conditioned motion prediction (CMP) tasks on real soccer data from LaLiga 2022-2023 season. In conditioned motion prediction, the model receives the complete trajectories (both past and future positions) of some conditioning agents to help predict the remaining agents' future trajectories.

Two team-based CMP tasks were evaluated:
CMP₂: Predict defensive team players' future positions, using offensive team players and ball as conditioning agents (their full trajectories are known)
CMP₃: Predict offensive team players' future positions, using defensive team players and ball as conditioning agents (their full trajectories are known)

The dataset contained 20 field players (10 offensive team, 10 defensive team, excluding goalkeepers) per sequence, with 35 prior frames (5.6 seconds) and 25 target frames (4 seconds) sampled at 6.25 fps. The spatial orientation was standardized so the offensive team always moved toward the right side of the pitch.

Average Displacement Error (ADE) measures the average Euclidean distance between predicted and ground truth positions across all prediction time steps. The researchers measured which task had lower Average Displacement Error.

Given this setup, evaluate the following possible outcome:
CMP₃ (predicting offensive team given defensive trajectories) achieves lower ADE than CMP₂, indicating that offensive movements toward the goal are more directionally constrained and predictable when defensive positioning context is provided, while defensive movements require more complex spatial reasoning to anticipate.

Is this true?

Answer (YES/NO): NO